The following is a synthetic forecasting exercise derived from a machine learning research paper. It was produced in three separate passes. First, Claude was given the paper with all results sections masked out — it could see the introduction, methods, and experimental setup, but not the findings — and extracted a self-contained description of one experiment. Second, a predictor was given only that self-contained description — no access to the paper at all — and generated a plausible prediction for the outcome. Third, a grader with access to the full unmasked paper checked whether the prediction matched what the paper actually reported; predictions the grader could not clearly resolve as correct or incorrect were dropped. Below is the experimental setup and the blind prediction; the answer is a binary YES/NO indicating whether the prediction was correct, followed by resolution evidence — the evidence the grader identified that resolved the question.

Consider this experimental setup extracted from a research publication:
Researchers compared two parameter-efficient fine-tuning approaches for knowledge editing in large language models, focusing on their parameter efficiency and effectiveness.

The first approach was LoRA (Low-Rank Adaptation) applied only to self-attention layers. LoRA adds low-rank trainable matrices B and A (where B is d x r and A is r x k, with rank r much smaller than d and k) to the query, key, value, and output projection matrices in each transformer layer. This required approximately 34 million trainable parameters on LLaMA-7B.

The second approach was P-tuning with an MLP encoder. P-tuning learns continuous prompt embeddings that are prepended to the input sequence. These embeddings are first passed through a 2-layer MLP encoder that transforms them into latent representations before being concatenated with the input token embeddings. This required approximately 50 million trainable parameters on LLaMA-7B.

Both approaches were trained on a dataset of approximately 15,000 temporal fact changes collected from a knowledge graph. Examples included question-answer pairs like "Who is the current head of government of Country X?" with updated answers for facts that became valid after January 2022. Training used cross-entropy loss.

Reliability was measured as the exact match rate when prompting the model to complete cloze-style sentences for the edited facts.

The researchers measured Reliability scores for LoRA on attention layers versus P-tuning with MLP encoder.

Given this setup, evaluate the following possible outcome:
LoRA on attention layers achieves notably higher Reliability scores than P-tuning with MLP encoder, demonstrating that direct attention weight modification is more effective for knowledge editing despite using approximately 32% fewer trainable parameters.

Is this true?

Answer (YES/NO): NO